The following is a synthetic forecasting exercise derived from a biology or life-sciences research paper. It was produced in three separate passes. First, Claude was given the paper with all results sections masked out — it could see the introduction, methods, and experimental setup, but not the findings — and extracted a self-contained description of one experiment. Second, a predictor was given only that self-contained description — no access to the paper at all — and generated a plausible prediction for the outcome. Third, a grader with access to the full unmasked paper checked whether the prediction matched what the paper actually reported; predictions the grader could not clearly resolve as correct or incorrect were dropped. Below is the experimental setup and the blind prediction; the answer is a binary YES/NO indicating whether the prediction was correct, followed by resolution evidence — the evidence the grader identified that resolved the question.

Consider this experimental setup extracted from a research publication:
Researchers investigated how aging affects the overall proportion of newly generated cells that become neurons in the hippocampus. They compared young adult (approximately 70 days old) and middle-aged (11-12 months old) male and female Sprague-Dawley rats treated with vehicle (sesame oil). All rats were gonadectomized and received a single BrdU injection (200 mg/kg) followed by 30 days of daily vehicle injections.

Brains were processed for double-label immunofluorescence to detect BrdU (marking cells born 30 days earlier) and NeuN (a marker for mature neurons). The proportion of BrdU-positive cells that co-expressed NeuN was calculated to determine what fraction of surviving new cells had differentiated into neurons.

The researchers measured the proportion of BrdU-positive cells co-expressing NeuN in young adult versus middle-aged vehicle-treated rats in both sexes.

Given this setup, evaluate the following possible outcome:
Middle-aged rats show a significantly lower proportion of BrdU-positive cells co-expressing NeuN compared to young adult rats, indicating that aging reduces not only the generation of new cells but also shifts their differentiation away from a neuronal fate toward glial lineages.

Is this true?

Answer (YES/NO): NO